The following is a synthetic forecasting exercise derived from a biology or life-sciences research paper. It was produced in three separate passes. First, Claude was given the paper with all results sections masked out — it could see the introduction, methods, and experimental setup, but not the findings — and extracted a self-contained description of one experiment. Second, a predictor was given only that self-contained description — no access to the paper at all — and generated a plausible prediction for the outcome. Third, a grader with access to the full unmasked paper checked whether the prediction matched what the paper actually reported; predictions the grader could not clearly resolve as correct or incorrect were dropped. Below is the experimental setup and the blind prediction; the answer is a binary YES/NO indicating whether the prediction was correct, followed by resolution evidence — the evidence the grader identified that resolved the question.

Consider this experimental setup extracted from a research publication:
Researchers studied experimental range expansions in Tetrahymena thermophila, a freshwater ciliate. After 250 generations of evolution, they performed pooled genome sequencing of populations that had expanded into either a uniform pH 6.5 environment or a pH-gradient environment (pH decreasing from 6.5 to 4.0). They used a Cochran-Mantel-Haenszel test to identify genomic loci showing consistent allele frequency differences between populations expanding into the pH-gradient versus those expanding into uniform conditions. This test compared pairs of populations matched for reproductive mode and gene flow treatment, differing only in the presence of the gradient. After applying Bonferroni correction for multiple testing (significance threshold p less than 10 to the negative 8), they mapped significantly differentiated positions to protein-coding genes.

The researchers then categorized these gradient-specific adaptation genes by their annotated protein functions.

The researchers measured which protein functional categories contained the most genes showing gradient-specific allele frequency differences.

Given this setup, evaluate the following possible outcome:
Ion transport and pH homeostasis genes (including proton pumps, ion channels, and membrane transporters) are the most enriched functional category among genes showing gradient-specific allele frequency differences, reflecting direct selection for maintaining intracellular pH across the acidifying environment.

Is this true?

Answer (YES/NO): NO